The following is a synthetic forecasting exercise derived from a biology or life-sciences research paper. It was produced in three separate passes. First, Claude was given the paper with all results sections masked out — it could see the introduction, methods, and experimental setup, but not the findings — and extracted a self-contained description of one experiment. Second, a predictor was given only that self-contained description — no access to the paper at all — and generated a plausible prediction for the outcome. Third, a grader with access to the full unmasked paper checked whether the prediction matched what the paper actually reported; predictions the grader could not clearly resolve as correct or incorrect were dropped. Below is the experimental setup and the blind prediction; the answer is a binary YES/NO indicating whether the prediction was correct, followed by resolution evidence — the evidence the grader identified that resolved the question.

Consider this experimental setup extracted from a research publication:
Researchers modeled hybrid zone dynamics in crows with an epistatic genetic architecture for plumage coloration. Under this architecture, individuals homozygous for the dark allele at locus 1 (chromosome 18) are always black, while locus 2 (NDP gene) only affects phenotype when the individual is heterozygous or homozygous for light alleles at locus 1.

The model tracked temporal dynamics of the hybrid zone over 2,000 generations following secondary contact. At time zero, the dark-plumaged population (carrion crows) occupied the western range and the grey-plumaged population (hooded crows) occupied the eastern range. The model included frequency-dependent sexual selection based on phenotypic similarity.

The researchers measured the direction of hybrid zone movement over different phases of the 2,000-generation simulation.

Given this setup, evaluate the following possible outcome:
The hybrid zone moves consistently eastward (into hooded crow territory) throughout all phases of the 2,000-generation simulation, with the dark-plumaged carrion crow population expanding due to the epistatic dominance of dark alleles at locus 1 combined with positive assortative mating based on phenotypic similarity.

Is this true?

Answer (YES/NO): NO